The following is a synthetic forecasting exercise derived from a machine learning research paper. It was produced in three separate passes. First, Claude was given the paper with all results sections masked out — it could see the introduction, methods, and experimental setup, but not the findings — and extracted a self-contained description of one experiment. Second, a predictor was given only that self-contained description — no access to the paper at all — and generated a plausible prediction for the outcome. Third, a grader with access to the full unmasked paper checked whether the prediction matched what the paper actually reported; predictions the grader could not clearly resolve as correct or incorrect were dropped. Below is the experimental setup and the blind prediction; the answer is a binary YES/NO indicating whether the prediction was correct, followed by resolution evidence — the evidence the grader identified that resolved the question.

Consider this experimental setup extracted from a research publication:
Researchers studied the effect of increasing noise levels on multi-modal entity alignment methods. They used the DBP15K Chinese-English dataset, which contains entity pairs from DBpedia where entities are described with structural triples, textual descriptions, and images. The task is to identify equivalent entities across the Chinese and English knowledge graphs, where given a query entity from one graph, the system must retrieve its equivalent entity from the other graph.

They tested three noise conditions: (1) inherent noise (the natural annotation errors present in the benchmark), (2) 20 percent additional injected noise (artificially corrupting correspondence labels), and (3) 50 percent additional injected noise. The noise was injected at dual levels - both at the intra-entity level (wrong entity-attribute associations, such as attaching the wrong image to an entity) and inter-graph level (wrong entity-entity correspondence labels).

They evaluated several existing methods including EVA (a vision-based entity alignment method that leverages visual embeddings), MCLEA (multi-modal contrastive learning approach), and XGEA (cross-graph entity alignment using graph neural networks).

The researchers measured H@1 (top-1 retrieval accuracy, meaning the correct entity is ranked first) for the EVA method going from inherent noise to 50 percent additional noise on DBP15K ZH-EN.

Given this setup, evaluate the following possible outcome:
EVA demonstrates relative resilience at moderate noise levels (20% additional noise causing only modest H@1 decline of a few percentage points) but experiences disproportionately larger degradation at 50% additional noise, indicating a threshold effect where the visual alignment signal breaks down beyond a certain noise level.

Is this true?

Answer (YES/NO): NO